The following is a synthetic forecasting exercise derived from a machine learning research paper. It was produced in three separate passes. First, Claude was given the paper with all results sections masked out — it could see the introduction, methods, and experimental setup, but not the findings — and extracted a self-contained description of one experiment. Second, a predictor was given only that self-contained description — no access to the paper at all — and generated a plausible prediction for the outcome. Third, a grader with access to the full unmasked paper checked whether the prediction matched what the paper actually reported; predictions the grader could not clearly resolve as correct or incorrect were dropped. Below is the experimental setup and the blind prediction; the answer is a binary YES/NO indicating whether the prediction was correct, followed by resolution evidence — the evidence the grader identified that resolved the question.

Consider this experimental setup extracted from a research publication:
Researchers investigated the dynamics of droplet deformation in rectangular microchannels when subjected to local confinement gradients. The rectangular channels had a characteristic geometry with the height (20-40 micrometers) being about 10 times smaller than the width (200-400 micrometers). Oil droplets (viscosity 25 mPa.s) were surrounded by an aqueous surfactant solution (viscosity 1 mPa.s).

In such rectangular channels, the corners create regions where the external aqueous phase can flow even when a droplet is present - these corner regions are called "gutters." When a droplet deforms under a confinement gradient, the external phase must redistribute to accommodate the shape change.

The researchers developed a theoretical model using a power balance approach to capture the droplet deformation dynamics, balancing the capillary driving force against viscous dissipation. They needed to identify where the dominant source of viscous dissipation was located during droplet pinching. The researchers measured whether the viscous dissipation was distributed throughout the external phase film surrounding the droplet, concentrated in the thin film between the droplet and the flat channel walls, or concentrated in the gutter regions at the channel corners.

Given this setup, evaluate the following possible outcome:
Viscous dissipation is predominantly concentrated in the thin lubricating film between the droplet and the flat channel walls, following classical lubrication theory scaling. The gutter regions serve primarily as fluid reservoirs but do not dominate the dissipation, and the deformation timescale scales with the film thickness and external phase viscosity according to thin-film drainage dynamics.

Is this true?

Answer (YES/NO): NO